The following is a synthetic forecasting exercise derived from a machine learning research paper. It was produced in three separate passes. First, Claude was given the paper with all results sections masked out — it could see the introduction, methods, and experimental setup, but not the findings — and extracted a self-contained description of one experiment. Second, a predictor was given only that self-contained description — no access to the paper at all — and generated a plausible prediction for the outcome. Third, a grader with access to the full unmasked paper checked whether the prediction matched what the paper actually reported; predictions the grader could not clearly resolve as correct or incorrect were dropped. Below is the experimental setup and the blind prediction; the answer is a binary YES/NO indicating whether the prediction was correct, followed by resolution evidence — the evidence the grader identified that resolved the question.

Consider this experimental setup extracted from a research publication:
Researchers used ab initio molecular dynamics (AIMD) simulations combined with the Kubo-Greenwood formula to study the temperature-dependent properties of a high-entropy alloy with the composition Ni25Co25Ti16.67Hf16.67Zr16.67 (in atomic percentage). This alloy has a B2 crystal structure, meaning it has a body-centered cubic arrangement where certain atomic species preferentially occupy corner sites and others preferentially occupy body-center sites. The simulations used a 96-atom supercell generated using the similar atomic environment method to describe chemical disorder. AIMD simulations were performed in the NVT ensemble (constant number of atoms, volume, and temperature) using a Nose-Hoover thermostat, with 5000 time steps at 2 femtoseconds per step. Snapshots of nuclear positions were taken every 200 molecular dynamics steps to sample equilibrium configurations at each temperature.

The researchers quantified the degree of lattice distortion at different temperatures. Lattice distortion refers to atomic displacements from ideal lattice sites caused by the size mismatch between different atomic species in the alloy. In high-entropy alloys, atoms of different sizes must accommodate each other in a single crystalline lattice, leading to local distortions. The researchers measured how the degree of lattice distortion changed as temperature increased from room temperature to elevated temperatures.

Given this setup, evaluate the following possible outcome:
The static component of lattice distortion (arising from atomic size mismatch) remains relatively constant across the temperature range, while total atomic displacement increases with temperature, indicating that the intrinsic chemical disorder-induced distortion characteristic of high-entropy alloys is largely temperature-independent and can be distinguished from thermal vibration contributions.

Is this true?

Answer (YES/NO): NO